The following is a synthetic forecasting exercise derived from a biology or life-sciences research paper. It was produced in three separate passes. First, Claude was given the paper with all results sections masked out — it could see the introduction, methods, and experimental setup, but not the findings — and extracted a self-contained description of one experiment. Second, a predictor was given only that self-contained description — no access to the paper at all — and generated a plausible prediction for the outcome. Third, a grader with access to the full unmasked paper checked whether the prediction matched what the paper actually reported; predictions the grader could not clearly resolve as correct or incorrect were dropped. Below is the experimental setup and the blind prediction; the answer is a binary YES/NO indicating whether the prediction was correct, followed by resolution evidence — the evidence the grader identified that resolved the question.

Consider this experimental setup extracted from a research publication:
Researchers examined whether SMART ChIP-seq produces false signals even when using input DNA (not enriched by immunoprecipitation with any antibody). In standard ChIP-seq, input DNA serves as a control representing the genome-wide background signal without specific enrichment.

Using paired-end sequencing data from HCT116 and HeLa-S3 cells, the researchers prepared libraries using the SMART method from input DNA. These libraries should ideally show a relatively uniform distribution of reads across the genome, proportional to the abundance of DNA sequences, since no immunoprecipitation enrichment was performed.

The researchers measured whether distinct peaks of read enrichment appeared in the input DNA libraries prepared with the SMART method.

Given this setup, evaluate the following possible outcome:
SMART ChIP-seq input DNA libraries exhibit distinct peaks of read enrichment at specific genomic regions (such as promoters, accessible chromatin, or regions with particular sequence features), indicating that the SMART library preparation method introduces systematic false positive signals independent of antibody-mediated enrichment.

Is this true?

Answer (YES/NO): YES